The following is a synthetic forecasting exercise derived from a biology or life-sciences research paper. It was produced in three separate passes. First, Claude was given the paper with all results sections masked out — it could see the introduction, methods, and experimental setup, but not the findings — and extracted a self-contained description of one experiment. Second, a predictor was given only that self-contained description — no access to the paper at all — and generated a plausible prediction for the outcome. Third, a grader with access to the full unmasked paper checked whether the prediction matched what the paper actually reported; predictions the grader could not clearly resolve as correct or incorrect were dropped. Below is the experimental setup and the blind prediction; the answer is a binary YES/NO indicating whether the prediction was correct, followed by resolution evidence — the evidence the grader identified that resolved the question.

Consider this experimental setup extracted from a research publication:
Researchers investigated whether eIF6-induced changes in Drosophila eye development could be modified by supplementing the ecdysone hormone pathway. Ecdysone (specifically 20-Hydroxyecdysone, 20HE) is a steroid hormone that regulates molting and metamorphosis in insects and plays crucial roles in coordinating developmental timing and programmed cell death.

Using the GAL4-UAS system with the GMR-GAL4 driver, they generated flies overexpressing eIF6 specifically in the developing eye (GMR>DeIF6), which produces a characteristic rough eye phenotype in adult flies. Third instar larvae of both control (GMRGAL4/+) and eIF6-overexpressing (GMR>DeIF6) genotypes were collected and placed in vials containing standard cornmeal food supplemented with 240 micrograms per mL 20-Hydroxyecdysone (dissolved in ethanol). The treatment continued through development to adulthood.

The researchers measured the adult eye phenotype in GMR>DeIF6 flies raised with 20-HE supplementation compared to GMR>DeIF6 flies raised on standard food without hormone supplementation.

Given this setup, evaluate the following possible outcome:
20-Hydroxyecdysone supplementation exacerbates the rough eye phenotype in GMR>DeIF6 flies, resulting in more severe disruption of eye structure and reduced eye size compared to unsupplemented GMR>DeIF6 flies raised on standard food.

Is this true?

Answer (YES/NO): NO